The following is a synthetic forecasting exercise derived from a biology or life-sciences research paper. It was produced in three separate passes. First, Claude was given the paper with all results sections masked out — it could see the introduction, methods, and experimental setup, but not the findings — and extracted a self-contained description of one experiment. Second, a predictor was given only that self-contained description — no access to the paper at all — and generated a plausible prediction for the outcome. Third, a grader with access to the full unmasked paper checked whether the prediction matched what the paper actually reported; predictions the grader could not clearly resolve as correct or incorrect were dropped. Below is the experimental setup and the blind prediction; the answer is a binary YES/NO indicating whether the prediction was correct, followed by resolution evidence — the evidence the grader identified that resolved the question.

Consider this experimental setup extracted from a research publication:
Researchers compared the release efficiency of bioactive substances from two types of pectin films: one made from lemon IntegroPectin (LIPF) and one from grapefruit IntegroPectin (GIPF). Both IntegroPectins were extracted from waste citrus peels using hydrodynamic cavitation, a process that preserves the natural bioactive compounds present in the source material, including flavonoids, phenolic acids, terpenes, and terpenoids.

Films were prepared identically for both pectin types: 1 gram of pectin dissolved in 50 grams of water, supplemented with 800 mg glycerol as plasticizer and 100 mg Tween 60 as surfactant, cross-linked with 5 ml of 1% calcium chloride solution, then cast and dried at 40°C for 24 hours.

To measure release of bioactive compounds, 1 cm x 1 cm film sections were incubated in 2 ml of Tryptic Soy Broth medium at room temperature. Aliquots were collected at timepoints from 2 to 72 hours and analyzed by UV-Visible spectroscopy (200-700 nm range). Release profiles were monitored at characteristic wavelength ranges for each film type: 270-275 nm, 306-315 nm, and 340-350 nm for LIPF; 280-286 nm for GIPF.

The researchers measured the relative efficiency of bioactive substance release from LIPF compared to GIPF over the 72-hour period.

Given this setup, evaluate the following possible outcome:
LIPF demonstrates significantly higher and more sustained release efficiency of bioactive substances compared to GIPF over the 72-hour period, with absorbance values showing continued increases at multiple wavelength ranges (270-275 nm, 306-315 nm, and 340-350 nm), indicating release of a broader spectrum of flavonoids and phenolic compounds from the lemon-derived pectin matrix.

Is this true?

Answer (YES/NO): NO